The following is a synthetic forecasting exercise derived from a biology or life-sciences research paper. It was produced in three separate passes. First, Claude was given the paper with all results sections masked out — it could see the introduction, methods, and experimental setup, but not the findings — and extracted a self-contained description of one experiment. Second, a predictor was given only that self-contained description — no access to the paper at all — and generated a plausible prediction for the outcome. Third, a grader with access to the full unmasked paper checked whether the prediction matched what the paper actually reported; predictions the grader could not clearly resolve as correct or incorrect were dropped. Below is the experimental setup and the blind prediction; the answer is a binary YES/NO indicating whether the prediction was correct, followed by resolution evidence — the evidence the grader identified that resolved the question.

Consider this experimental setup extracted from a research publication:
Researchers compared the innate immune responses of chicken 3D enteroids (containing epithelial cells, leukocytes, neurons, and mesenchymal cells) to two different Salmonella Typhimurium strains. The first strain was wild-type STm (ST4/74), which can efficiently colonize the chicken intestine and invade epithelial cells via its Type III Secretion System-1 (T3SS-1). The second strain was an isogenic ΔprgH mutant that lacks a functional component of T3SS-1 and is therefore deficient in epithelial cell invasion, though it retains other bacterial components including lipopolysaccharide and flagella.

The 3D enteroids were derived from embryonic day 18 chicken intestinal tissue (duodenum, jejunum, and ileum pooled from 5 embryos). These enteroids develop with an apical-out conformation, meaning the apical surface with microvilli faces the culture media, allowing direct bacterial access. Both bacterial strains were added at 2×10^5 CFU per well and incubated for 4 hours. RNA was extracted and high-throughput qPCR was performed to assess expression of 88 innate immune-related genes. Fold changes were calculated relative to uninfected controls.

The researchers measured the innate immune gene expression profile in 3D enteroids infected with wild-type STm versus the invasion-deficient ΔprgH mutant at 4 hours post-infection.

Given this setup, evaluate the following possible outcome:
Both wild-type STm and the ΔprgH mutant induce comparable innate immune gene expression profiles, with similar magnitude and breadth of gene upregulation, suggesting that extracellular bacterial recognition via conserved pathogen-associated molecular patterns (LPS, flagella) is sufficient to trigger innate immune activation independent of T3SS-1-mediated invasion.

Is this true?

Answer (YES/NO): YES